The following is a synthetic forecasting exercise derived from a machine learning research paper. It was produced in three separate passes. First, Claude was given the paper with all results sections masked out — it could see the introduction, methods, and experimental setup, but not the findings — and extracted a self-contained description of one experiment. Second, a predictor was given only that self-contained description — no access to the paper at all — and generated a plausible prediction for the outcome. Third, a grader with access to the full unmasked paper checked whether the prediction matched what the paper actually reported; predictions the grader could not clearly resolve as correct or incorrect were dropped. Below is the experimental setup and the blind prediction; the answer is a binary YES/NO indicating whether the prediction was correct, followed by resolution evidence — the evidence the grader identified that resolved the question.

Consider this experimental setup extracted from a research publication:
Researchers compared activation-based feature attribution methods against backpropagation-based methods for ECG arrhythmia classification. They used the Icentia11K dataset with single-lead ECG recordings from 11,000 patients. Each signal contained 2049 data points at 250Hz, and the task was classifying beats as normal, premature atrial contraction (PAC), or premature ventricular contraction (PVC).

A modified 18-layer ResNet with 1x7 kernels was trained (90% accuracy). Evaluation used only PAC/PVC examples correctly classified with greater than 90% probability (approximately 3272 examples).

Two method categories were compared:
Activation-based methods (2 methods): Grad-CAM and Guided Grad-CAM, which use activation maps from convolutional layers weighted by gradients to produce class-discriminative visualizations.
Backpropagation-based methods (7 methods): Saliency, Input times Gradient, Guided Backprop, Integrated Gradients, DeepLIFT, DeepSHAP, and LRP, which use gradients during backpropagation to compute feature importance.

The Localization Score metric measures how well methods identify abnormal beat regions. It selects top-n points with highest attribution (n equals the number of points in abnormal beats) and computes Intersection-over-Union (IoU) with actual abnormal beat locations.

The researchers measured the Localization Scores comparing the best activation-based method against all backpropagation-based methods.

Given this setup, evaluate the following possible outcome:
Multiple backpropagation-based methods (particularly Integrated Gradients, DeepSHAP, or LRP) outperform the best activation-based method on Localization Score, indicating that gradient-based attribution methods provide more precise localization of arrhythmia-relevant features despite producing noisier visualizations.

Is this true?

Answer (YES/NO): NO